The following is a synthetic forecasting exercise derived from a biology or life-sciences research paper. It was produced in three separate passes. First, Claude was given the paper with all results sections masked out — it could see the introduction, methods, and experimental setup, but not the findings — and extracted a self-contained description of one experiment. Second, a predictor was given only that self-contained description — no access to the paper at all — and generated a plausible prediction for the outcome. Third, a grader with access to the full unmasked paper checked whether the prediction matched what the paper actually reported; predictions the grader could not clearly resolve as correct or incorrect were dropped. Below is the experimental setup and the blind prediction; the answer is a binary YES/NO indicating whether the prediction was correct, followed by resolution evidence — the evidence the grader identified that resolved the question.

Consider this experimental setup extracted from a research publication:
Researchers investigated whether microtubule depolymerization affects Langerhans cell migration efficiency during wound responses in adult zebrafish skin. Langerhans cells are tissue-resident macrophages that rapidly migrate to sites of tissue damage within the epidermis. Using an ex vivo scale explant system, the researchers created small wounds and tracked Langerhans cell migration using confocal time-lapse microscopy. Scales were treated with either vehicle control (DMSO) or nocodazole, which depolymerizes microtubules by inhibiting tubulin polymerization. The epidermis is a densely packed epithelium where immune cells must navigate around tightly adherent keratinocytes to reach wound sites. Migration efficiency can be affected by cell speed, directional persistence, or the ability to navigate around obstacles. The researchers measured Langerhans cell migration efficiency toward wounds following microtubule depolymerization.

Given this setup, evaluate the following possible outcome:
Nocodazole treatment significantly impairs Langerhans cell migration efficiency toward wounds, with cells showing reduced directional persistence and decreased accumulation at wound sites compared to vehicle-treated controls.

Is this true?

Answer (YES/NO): YES